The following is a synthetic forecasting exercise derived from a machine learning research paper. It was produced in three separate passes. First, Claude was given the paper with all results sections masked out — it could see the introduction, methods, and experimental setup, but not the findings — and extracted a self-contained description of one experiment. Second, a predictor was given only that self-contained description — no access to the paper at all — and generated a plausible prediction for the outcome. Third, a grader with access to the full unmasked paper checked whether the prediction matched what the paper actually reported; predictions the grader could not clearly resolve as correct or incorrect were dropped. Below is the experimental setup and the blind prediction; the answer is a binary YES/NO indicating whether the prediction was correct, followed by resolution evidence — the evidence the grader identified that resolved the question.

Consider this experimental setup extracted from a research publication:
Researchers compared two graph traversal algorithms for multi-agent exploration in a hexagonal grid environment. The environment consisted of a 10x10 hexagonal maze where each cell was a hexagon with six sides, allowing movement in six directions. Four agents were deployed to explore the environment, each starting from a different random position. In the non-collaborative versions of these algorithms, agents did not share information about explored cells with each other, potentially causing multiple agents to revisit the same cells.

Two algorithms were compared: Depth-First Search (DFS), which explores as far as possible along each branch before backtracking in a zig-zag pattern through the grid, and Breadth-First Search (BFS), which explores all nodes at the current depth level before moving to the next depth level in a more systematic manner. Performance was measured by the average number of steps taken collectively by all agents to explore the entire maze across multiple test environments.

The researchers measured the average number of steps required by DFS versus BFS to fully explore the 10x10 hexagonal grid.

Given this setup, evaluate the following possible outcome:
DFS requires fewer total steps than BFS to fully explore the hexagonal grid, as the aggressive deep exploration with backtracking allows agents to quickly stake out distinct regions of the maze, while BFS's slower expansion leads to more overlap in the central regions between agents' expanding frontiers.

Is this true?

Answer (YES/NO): YES